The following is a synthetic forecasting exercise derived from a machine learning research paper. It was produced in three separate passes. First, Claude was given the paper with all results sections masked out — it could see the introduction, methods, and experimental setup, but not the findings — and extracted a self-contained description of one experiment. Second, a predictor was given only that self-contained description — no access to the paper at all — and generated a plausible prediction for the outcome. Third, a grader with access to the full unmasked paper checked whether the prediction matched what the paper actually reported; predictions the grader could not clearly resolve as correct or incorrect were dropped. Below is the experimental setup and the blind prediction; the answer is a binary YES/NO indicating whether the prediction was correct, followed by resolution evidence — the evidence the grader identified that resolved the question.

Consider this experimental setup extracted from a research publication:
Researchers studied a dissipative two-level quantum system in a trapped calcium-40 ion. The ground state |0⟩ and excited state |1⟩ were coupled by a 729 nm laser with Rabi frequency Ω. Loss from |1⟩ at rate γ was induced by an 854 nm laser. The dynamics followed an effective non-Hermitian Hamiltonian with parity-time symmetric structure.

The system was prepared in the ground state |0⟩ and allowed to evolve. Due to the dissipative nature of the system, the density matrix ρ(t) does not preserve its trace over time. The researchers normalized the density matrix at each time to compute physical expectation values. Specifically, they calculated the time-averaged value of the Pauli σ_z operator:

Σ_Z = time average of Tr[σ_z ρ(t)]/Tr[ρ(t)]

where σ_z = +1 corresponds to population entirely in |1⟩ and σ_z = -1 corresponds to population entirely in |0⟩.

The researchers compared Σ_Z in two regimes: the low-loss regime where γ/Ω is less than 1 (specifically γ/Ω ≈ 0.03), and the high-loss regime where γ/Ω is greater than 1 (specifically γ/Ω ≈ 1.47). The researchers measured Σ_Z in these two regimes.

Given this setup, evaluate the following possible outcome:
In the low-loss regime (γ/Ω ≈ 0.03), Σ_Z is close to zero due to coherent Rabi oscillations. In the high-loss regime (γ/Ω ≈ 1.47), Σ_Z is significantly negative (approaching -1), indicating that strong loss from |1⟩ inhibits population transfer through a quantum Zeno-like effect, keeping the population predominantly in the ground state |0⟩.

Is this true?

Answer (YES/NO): NO